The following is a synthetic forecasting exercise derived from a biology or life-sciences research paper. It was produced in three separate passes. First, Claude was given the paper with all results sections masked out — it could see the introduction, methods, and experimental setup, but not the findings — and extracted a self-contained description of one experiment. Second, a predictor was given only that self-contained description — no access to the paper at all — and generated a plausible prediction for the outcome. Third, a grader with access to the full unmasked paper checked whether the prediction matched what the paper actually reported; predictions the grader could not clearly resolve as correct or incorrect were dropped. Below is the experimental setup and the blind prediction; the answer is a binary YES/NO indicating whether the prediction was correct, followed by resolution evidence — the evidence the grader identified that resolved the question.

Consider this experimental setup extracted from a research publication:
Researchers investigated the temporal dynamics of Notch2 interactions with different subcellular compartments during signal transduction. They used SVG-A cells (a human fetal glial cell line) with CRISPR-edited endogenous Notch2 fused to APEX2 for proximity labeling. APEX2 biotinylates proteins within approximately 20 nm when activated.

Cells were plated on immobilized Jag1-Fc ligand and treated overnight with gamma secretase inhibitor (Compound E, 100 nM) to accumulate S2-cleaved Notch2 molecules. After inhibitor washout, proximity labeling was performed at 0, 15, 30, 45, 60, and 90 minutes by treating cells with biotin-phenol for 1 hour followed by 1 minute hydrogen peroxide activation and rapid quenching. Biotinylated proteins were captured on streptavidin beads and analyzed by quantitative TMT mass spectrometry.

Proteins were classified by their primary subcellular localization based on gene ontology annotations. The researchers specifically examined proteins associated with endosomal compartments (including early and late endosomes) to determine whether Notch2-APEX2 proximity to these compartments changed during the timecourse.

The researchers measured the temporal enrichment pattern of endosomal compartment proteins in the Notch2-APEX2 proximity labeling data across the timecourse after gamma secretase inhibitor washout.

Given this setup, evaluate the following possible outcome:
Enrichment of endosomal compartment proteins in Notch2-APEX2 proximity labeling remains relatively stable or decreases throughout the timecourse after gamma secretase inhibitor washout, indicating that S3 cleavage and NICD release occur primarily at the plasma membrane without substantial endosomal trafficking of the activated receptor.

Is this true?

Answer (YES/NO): NO